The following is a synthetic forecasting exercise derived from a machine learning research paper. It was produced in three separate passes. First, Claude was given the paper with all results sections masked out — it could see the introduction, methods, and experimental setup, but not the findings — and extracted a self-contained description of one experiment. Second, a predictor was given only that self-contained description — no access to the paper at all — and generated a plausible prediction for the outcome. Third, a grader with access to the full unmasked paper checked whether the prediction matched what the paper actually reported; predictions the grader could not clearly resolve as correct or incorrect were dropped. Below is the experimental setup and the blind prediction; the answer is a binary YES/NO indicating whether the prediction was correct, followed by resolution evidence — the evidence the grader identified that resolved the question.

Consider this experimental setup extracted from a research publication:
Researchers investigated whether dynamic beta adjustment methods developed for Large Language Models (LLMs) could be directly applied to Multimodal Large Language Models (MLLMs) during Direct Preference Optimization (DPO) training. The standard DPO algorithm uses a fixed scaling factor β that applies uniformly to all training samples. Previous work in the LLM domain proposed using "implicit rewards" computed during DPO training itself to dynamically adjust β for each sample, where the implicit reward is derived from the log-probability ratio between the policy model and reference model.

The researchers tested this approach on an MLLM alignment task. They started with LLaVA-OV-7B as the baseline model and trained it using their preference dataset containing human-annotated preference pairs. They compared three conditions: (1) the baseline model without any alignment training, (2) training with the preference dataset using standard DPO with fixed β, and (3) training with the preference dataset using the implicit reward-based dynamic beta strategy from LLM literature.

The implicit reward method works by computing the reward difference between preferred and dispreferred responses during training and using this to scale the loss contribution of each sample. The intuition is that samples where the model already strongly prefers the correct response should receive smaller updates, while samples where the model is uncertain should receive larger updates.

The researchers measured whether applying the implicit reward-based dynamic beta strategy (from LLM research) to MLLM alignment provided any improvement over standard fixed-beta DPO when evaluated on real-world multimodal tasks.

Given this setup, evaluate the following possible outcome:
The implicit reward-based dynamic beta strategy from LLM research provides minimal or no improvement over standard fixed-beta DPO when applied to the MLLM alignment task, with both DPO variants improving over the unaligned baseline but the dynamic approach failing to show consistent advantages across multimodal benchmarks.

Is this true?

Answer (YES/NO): YES